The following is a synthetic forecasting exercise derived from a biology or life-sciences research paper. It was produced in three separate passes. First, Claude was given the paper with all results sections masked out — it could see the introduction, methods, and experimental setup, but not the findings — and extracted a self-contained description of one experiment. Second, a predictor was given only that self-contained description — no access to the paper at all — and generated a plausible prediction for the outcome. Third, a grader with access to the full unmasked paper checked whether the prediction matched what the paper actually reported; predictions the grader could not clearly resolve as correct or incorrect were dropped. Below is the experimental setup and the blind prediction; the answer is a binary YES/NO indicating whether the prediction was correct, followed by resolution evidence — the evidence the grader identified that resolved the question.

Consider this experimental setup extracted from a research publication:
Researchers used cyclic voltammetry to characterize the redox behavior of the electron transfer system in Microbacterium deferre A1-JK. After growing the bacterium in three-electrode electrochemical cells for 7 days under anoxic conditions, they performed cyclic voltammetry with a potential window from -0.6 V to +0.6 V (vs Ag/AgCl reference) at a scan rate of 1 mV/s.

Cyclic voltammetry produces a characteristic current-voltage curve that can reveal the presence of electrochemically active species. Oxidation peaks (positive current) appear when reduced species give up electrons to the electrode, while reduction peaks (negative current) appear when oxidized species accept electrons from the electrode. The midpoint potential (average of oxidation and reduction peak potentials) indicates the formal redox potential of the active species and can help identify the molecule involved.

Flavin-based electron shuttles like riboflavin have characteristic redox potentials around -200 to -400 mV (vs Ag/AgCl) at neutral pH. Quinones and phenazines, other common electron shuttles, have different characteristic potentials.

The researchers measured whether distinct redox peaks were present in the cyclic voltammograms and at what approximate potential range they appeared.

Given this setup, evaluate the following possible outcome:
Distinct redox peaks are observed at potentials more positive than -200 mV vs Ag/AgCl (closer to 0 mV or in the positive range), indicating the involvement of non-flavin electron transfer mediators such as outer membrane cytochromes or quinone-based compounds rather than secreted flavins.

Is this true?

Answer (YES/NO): NO